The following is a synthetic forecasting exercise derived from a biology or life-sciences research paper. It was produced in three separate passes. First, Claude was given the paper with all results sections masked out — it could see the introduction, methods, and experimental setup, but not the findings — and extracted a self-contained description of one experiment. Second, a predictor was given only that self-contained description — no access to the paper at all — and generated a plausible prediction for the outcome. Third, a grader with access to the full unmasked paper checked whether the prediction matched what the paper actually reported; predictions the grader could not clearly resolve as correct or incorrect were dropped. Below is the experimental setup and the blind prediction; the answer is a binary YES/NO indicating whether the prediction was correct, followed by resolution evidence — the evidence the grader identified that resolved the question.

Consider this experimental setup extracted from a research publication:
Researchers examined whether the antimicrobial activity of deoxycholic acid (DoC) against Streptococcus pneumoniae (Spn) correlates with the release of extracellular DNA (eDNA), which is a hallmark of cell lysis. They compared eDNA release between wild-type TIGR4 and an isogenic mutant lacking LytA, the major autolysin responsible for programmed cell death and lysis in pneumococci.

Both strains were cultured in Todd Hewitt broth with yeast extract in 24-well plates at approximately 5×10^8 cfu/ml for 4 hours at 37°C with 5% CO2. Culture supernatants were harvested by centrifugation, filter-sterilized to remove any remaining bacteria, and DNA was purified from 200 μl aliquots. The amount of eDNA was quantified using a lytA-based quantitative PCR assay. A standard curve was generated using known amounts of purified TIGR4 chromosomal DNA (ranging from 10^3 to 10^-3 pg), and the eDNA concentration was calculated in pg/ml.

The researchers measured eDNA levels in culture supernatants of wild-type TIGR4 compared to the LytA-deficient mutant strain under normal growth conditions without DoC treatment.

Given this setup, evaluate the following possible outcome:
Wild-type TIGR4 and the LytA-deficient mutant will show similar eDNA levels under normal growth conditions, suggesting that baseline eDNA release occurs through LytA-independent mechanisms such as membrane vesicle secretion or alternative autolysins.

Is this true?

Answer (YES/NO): NO